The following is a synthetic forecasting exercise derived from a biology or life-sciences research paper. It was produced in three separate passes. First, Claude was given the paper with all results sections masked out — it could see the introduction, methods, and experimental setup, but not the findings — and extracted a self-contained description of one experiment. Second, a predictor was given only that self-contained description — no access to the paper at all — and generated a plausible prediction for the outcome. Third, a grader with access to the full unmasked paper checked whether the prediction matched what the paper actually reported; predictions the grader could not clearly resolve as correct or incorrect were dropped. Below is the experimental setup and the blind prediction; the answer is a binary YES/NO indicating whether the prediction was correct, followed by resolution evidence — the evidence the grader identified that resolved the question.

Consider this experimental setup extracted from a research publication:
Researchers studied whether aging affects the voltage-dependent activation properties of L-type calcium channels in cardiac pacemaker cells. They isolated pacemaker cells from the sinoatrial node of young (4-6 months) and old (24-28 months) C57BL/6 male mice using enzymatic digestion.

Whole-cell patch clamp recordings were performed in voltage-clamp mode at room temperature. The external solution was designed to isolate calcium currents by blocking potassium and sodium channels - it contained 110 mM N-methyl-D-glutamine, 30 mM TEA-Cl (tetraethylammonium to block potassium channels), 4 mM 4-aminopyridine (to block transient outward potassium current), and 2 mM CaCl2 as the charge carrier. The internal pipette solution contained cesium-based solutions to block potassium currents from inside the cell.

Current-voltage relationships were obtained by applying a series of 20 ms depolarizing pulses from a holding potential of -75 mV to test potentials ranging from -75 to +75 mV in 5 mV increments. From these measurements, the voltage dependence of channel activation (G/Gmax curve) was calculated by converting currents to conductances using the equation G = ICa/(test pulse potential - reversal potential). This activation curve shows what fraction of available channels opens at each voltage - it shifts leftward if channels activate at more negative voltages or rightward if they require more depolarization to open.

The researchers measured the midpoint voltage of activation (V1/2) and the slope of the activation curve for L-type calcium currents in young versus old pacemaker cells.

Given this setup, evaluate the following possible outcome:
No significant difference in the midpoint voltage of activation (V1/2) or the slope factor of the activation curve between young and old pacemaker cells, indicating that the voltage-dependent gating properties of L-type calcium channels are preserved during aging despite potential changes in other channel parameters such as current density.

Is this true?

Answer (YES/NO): YES